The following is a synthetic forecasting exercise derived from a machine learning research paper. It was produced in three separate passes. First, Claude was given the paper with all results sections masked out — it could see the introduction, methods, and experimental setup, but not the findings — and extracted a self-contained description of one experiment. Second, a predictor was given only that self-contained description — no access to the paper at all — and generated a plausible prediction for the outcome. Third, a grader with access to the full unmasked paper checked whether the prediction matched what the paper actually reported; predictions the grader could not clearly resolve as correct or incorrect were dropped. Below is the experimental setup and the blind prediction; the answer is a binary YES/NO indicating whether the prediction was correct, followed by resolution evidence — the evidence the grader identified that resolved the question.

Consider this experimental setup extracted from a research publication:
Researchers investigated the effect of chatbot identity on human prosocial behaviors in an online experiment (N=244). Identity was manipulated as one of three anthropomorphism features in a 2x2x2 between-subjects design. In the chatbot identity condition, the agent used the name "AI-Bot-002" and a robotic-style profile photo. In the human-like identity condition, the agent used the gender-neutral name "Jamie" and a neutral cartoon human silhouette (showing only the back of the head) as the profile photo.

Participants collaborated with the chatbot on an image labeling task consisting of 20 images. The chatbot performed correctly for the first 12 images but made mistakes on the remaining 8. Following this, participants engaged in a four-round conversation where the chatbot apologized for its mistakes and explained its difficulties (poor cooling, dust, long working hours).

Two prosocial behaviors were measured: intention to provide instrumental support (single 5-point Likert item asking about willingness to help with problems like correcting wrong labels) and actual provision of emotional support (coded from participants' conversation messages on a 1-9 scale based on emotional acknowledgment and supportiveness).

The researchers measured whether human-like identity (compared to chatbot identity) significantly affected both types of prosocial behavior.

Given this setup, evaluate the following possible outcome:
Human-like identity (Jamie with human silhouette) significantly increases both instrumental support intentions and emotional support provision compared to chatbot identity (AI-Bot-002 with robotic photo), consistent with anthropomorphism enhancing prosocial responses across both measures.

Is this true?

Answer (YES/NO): NO